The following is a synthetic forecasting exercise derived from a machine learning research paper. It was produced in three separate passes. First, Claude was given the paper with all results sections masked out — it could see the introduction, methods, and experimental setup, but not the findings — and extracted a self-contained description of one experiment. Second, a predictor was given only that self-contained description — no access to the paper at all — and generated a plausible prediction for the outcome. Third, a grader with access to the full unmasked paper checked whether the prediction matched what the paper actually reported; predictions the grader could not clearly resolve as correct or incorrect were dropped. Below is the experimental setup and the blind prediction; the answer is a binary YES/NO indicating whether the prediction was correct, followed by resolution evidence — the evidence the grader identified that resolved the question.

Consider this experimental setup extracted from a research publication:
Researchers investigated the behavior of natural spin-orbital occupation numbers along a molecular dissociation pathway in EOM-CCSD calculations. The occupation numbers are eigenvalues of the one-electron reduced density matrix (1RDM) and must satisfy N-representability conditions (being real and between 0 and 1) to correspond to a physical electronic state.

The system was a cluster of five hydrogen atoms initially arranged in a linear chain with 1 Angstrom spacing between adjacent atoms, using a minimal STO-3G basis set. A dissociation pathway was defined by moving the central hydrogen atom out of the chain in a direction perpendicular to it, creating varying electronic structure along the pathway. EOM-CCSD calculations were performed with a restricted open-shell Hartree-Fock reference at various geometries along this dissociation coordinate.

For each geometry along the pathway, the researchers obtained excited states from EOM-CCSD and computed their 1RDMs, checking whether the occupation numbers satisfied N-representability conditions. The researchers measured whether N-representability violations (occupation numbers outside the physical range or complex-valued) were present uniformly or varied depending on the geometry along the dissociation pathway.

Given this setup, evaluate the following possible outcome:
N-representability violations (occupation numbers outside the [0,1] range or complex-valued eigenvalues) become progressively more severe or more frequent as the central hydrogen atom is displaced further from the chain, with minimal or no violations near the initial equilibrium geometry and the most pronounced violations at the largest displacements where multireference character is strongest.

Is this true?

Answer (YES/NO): NO